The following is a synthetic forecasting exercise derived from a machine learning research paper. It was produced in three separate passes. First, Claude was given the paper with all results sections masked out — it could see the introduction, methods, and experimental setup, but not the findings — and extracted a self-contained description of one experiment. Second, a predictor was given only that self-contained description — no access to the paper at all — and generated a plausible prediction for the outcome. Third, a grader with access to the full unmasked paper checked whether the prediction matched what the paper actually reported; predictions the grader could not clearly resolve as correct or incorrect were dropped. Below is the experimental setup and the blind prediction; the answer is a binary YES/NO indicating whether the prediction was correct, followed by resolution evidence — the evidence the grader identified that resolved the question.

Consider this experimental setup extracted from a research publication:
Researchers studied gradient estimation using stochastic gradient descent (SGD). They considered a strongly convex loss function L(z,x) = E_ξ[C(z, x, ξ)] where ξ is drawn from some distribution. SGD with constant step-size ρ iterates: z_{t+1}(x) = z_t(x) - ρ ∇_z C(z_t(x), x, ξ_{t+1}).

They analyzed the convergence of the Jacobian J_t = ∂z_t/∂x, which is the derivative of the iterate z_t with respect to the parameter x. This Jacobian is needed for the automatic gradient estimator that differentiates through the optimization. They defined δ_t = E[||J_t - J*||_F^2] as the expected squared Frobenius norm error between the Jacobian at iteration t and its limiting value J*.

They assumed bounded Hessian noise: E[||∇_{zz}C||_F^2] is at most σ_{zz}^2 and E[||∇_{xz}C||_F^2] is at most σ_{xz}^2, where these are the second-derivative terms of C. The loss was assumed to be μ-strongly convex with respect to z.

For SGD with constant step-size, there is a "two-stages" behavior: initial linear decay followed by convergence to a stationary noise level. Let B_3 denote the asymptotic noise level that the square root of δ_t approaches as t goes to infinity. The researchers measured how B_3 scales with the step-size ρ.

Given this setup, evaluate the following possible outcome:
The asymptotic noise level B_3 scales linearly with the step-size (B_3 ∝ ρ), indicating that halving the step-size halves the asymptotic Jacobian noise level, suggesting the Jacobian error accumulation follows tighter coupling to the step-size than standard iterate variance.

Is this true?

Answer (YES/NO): NO